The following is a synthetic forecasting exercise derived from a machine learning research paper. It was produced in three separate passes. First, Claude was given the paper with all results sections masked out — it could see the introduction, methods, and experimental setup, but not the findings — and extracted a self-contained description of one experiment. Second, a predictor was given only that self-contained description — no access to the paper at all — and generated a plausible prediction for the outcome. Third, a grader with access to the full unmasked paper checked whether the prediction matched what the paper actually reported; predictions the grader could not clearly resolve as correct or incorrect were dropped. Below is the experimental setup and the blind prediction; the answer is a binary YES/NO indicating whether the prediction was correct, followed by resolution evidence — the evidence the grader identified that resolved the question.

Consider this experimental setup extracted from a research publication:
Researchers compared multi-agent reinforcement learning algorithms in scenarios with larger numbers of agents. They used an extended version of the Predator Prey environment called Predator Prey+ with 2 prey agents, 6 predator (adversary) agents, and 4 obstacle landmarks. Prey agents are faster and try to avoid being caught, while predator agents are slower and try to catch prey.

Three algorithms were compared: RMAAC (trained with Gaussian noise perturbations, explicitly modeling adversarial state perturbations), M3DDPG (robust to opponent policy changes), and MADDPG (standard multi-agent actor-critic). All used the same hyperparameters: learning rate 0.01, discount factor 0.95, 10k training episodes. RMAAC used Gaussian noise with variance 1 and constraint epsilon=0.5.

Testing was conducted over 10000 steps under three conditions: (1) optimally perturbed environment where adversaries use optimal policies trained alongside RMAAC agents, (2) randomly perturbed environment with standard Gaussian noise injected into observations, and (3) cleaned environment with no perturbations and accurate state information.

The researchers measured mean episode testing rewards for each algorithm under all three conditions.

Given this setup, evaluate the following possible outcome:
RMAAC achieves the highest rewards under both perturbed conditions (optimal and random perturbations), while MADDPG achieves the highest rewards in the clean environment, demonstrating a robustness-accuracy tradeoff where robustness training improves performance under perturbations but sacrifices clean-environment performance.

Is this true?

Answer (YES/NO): NO